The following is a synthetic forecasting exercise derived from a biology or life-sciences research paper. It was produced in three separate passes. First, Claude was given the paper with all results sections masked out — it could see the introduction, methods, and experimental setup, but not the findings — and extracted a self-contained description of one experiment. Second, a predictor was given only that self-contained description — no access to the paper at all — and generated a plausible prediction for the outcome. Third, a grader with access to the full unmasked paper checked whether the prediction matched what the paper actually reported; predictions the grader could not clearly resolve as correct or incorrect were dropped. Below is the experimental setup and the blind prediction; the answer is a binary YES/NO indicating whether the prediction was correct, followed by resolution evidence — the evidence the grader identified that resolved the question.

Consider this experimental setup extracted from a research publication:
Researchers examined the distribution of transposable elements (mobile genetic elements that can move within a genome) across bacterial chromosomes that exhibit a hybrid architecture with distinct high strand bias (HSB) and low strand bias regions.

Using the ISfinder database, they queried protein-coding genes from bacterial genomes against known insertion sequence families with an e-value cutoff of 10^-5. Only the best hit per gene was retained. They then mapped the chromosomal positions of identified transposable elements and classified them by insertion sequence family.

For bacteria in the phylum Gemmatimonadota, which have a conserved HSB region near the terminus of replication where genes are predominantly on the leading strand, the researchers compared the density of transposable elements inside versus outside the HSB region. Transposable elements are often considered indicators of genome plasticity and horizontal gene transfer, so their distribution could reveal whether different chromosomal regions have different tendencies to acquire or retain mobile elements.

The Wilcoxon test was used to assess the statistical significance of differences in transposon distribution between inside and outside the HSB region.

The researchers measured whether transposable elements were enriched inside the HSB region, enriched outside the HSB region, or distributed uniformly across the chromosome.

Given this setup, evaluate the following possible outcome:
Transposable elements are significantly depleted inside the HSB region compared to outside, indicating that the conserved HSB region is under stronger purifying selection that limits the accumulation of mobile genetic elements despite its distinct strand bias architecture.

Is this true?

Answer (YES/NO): NO